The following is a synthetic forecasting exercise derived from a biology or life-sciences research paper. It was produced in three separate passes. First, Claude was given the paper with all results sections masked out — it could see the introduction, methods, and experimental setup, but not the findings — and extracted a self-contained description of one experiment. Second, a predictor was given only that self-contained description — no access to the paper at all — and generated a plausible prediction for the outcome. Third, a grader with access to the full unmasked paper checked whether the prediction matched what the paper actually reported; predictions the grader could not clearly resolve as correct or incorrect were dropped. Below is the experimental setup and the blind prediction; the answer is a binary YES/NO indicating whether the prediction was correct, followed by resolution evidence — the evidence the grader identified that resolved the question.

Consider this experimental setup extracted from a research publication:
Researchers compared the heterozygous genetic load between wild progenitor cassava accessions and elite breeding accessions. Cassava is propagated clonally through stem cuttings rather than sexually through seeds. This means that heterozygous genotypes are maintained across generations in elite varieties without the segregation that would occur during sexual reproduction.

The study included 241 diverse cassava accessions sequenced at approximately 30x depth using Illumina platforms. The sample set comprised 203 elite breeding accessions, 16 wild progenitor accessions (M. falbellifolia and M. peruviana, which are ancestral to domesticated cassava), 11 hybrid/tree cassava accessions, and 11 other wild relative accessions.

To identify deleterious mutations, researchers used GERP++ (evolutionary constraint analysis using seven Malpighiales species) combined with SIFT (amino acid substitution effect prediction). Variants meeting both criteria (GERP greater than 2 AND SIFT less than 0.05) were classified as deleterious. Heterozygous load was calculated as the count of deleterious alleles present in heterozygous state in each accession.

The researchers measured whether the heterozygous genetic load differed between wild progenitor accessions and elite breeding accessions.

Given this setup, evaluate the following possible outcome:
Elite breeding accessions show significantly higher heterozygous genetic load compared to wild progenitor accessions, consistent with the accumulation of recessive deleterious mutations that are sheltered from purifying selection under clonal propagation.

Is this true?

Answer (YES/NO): YES